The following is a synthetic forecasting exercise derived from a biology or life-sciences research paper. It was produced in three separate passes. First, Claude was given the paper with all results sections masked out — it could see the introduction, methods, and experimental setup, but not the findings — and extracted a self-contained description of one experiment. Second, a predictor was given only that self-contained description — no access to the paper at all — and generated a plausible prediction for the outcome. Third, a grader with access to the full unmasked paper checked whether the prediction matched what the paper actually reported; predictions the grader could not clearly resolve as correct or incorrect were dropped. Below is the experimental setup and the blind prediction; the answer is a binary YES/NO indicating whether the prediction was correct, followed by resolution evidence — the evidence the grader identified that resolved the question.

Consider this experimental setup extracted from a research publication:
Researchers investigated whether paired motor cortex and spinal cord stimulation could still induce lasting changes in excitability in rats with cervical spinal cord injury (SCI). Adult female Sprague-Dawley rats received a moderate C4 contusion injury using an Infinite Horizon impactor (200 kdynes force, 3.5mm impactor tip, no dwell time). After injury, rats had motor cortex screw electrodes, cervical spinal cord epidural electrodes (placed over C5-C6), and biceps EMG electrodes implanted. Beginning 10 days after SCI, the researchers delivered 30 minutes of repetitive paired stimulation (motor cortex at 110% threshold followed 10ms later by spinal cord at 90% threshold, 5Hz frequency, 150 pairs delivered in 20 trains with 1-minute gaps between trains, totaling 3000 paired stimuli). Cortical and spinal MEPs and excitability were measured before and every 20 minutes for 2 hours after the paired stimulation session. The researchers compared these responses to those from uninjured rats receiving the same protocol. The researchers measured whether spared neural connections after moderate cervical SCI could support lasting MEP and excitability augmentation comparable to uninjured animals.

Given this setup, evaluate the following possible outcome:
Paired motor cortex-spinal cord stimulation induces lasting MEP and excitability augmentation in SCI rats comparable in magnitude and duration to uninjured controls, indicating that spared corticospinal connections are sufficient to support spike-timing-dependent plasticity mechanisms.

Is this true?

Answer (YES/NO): YES